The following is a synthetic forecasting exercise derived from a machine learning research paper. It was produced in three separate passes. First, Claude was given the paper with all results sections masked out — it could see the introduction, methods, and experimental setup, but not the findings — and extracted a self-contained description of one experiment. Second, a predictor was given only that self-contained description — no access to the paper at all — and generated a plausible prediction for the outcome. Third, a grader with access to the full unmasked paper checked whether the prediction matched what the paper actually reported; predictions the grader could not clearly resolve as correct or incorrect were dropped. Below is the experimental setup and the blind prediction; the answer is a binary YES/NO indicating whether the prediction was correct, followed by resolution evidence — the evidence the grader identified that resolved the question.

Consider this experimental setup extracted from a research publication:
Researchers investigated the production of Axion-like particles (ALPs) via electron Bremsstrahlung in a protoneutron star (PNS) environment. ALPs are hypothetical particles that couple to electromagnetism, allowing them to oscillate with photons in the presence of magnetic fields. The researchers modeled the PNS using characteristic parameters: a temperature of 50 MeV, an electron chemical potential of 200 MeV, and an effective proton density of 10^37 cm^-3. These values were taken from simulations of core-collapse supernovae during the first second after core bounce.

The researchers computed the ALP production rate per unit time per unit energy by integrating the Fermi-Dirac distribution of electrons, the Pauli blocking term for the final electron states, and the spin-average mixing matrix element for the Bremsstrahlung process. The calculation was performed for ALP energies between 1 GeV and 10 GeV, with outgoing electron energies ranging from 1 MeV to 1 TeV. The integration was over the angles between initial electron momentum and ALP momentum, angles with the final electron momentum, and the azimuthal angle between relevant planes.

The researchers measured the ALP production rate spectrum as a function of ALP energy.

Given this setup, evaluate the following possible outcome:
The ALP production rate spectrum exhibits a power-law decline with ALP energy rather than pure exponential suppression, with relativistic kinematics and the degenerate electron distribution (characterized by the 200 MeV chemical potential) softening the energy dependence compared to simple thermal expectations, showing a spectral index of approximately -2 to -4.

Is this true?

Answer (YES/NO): NO